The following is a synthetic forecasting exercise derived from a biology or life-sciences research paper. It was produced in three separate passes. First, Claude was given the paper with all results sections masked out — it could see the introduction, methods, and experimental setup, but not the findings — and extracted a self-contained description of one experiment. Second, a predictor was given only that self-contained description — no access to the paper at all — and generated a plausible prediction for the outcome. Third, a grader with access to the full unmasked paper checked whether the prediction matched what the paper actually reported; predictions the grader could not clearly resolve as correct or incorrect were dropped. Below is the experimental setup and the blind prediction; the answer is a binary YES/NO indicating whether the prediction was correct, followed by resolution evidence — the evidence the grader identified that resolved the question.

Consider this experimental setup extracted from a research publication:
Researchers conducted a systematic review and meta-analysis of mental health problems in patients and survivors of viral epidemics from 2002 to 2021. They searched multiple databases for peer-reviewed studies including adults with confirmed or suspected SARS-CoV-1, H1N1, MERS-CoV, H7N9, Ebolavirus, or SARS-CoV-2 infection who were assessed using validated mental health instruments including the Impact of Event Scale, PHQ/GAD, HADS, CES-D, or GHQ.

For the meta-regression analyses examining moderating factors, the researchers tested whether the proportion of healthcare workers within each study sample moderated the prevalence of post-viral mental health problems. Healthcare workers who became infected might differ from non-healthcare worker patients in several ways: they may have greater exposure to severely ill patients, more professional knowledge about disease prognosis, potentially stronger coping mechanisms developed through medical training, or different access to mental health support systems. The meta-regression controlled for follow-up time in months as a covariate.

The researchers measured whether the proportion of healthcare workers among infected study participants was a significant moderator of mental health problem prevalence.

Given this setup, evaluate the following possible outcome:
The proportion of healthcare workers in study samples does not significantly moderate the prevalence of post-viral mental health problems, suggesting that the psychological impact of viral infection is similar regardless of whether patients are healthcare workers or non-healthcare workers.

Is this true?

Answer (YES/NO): YES